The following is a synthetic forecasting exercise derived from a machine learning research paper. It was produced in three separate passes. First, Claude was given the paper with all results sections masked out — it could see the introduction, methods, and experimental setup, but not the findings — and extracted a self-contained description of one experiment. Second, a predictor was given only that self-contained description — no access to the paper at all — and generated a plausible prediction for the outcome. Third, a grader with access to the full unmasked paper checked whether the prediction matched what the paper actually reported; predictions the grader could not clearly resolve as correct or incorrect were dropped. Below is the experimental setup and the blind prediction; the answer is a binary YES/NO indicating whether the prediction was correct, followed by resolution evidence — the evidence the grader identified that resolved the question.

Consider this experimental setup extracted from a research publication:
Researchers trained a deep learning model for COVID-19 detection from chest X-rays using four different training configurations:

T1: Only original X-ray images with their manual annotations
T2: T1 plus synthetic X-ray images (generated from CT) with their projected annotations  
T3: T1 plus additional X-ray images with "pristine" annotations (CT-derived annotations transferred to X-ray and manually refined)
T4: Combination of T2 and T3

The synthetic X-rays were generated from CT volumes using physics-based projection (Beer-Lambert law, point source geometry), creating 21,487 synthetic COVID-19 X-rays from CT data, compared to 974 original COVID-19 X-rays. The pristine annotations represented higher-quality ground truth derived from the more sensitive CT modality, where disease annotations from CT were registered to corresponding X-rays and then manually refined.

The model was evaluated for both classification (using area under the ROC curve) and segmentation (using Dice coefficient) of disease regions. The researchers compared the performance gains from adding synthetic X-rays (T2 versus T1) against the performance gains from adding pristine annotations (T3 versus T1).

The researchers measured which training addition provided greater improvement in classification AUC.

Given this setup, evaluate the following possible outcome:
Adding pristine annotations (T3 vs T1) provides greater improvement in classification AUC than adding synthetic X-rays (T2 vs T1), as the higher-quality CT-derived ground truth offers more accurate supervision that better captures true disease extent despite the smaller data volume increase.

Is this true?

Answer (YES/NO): NO